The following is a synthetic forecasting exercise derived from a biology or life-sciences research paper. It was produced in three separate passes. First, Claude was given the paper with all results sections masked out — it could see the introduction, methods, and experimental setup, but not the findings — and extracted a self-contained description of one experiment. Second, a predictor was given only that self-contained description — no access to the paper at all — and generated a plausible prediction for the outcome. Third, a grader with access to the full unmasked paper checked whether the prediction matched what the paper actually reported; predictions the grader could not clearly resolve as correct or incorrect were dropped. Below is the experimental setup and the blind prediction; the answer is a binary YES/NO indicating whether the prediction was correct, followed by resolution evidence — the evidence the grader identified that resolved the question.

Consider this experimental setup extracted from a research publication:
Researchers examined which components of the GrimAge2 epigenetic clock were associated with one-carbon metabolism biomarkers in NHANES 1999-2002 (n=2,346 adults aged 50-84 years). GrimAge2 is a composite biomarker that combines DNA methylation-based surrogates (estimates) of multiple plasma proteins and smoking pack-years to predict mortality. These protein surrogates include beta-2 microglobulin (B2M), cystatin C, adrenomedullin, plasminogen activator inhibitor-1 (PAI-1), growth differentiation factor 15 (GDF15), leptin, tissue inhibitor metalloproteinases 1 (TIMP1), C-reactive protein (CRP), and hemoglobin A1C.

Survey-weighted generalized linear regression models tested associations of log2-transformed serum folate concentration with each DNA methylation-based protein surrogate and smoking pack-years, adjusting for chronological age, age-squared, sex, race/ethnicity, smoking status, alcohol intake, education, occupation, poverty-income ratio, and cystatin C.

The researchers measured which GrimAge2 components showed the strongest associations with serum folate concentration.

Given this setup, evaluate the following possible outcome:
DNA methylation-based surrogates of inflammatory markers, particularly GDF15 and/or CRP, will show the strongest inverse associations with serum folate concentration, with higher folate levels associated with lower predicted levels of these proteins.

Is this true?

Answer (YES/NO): NO